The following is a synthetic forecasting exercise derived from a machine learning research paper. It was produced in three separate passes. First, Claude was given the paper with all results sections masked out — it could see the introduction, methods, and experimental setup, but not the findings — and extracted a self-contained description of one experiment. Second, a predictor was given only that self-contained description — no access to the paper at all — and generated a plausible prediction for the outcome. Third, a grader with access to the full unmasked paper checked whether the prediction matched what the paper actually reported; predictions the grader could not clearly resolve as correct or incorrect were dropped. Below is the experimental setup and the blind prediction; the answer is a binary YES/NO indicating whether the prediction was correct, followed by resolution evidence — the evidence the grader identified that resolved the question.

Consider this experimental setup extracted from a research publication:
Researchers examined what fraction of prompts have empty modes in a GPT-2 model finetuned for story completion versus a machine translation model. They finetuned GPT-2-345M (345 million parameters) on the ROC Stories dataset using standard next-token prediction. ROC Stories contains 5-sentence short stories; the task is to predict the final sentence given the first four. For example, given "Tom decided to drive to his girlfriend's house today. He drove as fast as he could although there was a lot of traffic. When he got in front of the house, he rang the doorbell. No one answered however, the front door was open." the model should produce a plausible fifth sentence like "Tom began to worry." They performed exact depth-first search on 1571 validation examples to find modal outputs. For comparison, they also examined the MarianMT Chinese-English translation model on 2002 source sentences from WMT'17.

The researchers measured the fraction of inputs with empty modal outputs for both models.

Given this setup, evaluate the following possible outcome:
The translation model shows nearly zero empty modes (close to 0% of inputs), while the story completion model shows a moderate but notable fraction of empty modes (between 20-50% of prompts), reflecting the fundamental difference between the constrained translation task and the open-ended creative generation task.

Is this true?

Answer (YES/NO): NO